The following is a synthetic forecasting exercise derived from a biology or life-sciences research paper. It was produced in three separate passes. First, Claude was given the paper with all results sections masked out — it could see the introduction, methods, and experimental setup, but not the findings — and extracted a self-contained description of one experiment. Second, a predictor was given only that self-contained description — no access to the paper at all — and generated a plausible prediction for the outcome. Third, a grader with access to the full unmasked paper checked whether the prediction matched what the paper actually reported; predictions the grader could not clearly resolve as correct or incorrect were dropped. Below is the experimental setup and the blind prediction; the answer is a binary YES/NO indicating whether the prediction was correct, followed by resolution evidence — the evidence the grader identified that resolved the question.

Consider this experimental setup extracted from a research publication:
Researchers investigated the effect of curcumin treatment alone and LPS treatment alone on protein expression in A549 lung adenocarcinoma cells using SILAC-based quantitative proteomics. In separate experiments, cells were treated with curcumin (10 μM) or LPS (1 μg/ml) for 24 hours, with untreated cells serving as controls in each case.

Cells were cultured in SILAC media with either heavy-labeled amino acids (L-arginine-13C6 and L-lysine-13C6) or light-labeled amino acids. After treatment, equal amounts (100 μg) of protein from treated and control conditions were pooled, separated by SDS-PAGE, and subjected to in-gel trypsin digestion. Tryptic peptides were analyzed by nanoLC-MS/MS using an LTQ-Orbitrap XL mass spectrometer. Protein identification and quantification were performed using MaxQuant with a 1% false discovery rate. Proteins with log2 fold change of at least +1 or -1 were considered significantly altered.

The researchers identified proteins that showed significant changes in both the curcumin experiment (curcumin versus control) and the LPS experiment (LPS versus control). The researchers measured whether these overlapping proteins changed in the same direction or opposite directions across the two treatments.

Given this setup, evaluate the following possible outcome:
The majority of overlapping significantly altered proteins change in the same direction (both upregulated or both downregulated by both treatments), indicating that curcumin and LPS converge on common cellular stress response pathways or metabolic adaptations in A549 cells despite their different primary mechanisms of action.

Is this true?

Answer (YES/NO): NO